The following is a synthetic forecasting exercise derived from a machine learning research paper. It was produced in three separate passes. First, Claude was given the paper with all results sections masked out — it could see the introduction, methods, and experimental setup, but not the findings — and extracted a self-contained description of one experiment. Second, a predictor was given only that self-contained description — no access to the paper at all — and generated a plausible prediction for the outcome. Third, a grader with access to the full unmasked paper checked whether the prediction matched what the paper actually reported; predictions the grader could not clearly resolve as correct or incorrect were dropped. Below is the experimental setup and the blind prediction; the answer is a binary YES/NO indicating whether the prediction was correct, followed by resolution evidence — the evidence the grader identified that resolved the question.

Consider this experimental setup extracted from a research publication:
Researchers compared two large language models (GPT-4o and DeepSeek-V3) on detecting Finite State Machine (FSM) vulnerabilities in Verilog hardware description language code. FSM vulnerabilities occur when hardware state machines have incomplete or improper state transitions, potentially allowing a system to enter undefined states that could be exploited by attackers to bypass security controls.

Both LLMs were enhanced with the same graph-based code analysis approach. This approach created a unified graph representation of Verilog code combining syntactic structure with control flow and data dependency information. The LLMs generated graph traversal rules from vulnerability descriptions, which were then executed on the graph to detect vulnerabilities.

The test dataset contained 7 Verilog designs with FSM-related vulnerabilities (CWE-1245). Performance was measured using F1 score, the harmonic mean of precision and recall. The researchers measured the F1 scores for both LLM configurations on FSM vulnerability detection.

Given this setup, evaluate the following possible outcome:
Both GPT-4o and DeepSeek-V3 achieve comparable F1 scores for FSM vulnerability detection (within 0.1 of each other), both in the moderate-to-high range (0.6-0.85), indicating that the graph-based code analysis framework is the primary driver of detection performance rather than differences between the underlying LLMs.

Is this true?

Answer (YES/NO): NO